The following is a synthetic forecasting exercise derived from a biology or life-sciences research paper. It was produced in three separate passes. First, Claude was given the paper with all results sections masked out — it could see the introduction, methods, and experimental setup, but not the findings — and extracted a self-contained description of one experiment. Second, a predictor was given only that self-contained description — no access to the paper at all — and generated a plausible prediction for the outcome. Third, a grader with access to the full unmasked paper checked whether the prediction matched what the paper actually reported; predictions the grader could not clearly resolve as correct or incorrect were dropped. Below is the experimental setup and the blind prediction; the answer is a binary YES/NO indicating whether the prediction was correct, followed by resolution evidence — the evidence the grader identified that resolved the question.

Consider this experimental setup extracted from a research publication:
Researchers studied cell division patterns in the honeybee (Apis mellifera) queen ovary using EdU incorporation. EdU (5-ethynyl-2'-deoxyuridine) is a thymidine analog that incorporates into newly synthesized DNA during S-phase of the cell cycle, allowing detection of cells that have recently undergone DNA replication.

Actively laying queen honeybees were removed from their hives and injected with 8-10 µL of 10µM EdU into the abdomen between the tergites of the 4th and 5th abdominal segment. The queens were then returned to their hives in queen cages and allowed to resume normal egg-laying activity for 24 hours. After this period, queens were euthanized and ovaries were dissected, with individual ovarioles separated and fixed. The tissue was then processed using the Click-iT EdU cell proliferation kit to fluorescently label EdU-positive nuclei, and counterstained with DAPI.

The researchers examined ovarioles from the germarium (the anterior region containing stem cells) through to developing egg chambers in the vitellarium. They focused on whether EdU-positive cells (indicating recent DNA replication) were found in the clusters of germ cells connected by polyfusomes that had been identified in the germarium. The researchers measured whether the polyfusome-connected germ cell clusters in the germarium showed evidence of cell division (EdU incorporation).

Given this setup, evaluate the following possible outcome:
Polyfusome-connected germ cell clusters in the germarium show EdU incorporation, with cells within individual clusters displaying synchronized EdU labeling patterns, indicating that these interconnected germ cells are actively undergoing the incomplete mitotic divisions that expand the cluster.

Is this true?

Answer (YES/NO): NO